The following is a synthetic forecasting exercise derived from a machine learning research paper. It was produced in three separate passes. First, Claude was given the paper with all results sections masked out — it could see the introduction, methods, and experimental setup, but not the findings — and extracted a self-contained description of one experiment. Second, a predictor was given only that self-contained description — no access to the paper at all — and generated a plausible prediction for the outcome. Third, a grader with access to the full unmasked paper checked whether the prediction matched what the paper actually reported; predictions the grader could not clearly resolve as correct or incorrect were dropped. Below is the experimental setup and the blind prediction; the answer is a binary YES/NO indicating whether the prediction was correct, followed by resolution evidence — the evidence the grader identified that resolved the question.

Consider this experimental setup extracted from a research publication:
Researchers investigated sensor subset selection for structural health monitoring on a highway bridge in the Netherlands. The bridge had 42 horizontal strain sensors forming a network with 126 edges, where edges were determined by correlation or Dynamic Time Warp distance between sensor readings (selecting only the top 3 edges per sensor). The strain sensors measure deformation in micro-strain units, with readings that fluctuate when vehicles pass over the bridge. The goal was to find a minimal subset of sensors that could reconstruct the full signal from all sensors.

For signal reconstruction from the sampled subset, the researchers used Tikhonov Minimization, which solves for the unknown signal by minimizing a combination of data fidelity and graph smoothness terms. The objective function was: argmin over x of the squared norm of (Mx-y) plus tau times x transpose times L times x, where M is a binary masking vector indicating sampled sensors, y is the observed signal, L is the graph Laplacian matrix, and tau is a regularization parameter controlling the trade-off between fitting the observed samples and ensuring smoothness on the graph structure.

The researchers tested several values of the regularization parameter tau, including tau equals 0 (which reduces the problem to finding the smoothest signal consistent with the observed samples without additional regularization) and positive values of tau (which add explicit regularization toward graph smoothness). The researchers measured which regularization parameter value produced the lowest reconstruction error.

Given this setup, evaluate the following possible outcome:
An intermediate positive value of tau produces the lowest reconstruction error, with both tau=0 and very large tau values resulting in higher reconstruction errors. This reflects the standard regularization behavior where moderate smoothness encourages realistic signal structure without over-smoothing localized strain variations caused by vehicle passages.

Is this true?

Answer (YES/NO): NO